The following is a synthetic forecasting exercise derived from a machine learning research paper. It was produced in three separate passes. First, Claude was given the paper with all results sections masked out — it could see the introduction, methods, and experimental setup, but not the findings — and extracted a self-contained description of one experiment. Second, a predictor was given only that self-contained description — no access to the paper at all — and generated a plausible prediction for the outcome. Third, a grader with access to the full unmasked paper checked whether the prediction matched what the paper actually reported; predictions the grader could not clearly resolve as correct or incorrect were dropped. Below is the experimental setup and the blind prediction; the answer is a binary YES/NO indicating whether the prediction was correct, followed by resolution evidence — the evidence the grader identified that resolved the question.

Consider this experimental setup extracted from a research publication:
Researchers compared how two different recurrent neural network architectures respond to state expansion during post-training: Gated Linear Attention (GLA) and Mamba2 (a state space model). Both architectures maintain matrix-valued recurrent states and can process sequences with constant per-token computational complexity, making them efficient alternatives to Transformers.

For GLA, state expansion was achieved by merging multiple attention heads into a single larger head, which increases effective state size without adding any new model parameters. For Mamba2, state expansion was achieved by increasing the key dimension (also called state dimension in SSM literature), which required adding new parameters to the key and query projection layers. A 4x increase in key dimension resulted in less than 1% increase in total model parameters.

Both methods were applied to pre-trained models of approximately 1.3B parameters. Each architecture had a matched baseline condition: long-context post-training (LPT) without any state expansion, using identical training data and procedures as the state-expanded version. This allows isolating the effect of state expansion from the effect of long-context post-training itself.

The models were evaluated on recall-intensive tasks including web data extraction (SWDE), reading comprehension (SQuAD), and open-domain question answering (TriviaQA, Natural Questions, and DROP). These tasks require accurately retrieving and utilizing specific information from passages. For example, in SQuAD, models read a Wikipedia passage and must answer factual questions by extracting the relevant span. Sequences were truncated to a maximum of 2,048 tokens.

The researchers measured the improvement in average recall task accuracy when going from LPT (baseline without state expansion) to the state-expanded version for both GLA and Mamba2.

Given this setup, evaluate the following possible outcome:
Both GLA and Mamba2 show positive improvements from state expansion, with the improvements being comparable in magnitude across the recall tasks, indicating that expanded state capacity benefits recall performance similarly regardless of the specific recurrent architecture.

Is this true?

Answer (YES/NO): NO